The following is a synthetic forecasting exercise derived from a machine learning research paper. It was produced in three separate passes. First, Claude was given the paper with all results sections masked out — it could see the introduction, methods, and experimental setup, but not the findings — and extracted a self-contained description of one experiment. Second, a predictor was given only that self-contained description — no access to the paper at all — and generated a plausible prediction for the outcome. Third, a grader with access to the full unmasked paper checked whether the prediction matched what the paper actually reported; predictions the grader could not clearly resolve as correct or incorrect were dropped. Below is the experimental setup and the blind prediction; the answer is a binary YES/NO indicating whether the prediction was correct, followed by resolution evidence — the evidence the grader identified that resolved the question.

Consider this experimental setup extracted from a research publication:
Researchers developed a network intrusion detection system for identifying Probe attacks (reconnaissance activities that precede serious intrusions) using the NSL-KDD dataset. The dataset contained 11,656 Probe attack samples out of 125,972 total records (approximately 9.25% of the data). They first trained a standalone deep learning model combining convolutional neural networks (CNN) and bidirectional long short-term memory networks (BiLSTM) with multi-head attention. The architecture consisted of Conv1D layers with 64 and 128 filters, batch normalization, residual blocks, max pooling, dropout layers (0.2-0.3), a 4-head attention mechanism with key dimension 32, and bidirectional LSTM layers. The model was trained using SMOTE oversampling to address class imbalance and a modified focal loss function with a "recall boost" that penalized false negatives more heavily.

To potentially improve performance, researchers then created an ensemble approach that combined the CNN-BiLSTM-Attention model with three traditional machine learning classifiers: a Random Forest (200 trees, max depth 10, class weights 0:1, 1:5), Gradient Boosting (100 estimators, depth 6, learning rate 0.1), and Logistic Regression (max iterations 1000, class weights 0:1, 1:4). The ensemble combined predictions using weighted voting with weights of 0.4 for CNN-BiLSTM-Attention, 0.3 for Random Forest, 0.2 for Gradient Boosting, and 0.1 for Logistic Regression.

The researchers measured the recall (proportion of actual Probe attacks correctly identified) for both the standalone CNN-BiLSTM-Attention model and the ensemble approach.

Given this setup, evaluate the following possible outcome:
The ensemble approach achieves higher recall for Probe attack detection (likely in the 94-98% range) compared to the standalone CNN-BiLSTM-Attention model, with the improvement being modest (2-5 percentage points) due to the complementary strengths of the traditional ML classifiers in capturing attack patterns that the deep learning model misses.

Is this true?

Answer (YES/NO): NO